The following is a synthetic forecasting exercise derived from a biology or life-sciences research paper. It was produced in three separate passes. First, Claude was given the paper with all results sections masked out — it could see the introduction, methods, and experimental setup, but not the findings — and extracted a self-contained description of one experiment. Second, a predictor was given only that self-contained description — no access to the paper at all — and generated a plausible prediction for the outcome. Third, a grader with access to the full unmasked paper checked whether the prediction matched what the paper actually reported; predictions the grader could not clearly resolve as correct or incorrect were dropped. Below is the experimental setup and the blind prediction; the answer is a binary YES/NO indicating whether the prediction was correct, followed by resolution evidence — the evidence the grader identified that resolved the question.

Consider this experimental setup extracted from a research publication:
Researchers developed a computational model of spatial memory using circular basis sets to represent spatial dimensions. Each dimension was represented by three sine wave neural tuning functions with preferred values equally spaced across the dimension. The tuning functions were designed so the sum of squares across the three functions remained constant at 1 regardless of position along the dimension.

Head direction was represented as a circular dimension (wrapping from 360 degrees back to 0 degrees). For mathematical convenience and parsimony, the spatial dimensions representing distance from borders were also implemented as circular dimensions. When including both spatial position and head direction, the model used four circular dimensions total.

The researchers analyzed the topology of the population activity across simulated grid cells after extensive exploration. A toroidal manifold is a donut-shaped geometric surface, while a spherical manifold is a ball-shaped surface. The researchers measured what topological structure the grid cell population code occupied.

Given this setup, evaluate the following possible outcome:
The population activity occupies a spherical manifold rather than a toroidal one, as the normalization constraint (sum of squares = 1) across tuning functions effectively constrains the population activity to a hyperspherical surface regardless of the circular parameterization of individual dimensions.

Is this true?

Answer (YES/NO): NO